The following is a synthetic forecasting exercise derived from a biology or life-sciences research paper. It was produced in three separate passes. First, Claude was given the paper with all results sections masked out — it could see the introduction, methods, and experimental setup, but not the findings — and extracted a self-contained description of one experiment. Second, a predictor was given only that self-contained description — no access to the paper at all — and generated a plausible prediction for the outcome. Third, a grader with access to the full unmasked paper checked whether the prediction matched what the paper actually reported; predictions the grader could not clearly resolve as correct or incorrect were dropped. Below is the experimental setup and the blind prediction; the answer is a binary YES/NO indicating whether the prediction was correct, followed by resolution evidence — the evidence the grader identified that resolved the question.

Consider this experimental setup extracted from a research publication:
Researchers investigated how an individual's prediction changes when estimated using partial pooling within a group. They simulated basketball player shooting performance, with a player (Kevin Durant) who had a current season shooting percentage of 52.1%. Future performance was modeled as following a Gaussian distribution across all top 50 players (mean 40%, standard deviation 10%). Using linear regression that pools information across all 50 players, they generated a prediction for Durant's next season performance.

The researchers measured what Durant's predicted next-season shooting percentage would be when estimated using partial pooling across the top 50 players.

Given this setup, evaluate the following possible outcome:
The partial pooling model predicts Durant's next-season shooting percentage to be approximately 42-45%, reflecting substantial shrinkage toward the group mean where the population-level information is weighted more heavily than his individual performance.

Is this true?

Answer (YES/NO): NO